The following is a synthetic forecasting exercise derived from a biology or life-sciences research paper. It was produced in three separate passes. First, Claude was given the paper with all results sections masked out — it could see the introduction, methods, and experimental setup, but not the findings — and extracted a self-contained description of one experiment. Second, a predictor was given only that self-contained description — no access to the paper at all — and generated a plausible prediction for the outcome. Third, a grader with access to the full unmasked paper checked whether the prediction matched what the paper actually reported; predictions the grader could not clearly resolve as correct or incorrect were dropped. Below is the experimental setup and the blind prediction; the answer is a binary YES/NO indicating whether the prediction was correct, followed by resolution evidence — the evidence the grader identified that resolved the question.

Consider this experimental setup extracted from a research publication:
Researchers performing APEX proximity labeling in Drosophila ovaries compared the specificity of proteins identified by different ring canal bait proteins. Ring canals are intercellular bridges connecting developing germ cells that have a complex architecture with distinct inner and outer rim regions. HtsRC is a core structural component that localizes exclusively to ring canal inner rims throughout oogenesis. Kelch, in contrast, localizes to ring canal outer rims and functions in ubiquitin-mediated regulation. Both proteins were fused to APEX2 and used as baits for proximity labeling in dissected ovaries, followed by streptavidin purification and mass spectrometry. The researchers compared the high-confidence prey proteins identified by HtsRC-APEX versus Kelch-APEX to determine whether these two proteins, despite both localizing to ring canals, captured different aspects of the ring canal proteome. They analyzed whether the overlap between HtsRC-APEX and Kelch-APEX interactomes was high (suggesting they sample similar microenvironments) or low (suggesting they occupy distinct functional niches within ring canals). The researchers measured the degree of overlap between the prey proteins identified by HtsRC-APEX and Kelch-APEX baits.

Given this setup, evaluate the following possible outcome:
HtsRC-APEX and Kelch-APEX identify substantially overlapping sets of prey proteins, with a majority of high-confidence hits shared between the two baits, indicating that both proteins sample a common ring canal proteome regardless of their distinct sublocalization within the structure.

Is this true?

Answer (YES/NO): NO